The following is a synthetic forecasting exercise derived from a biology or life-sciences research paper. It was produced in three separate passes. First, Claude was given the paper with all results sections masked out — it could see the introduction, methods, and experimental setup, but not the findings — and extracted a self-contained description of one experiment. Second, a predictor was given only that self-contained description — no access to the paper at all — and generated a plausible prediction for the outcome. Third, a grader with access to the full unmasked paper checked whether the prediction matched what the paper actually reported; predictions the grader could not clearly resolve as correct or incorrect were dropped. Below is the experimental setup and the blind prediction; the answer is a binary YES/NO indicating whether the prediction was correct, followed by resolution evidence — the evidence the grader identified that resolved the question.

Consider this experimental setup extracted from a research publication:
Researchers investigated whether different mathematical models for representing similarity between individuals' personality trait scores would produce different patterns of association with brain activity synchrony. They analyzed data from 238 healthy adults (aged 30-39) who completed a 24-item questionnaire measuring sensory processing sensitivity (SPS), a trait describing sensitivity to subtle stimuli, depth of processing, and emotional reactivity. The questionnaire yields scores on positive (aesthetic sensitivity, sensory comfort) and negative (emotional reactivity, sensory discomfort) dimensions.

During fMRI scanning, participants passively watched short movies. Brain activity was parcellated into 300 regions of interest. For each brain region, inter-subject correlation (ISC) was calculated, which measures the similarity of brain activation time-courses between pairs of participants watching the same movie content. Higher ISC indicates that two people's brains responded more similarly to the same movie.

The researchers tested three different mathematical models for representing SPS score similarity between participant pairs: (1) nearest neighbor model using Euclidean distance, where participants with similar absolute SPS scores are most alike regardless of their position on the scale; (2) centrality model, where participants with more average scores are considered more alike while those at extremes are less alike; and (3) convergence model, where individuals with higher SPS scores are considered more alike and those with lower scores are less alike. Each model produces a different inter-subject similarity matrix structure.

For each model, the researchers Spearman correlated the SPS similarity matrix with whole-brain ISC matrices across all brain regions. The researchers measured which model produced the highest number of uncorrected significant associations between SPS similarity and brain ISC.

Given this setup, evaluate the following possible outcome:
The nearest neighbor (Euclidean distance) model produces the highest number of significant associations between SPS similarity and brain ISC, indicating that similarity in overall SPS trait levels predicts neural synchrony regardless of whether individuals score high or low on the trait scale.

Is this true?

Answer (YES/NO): YES